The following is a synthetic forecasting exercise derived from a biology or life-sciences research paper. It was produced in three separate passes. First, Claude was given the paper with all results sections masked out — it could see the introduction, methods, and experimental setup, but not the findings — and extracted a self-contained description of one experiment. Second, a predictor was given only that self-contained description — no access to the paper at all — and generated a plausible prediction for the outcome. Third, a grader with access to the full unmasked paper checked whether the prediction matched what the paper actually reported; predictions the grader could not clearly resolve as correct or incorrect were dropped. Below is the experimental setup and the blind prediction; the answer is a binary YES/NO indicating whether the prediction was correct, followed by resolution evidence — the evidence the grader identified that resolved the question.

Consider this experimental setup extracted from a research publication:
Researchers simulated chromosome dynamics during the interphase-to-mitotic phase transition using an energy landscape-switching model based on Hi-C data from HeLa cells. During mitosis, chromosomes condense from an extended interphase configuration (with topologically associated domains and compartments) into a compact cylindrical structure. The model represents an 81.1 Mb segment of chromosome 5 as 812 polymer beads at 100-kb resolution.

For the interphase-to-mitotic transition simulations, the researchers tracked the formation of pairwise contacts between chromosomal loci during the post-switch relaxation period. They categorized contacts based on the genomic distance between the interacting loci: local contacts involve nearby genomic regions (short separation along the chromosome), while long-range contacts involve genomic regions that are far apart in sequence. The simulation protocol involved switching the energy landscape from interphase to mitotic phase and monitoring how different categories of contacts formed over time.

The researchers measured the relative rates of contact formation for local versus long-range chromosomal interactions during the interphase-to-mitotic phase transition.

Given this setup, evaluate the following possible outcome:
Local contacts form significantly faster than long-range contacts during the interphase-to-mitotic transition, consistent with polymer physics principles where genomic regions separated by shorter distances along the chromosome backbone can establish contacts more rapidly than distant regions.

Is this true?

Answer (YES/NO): YES